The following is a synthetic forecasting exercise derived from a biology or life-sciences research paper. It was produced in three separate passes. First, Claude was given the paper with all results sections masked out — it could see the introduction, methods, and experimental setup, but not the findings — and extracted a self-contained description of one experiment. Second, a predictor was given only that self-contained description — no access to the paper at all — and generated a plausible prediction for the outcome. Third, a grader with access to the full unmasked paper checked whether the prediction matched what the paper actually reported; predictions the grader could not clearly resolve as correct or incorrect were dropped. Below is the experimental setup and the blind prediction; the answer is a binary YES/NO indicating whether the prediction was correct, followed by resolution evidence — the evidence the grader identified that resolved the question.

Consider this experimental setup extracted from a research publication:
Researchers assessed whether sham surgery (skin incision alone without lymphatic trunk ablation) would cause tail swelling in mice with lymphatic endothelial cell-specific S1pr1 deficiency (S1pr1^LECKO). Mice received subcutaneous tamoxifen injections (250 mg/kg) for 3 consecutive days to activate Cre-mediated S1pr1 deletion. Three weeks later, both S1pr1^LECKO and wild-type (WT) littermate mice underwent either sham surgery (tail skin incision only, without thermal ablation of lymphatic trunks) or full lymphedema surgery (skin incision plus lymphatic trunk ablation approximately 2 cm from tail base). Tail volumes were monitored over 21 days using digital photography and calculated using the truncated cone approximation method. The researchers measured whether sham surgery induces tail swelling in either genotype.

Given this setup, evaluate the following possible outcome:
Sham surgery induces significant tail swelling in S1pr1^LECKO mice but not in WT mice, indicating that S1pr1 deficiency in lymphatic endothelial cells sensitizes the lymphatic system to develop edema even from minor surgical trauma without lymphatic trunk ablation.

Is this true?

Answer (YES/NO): NO